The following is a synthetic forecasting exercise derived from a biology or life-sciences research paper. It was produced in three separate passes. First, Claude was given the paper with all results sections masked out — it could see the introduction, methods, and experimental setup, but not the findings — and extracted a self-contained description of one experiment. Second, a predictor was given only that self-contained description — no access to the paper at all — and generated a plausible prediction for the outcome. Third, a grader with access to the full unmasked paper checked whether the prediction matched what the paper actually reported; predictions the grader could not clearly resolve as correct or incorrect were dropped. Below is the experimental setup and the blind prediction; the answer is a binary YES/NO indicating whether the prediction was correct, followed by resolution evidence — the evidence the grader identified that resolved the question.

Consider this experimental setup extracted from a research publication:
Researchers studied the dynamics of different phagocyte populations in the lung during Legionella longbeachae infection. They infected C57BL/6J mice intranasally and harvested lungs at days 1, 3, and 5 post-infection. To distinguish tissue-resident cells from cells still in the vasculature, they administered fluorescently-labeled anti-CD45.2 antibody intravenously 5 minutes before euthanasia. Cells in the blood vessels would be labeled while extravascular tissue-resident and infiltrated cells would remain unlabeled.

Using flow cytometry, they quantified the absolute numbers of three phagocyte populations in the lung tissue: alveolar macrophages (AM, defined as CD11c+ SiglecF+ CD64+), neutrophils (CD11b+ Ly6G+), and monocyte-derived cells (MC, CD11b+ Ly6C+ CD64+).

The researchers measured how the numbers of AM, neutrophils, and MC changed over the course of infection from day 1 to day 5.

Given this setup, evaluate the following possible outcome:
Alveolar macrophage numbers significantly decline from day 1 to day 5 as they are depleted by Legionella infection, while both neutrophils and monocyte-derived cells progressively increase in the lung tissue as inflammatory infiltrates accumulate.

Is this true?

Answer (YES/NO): YES